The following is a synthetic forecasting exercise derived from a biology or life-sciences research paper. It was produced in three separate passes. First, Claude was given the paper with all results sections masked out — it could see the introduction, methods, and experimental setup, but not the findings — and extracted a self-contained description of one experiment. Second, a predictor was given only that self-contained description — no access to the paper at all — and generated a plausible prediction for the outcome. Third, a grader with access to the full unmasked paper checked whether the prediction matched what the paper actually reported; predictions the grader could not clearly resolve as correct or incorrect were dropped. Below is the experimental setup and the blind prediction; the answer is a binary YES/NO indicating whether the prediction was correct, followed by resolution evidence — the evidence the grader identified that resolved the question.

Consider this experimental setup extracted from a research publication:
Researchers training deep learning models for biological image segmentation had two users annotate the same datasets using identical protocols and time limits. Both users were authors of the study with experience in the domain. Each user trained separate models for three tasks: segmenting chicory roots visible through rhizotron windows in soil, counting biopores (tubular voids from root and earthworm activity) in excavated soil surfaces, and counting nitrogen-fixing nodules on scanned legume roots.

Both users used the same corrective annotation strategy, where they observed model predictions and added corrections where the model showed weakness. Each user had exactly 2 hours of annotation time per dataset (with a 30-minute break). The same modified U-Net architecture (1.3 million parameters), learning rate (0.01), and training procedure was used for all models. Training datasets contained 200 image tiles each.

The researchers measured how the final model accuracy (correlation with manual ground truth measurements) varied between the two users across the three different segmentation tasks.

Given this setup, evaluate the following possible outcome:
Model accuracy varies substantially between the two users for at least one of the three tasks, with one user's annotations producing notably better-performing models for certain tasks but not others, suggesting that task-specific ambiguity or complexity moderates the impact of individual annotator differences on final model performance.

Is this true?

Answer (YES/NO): YES